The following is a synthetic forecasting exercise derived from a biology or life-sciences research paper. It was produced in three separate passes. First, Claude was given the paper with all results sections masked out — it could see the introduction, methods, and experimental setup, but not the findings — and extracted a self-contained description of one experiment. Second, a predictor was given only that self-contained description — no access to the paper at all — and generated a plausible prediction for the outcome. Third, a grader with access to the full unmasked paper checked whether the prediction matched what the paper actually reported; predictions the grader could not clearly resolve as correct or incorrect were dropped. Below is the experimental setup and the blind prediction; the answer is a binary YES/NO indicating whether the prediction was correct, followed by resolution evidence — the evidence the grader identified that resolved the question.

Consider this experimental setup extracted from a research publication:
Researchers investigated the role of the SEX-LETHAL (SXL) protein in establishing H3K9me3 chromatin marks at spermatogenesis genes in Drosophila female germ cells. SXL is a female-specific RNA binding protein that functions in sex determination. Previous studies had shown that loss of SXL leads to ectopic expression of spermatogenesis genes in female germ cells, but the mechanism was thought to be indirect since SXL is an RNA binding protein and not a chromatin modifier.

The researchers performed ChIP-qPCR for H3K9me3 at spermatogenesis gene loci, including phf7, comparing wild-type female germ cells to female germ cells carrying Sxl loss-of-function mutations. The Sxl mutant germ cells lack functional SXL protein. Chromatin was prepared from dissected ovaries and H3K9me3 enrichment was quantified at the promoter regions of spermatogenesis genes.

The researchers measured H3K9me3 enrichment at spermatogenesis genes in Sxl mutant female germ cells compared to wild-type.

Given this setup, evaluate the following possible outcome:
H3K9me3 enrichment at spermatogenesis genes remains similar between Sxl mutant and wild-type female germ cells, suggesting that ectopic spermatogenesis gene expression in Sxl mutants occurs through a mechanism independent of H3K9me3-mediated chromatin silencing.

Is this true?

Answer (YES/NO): NO